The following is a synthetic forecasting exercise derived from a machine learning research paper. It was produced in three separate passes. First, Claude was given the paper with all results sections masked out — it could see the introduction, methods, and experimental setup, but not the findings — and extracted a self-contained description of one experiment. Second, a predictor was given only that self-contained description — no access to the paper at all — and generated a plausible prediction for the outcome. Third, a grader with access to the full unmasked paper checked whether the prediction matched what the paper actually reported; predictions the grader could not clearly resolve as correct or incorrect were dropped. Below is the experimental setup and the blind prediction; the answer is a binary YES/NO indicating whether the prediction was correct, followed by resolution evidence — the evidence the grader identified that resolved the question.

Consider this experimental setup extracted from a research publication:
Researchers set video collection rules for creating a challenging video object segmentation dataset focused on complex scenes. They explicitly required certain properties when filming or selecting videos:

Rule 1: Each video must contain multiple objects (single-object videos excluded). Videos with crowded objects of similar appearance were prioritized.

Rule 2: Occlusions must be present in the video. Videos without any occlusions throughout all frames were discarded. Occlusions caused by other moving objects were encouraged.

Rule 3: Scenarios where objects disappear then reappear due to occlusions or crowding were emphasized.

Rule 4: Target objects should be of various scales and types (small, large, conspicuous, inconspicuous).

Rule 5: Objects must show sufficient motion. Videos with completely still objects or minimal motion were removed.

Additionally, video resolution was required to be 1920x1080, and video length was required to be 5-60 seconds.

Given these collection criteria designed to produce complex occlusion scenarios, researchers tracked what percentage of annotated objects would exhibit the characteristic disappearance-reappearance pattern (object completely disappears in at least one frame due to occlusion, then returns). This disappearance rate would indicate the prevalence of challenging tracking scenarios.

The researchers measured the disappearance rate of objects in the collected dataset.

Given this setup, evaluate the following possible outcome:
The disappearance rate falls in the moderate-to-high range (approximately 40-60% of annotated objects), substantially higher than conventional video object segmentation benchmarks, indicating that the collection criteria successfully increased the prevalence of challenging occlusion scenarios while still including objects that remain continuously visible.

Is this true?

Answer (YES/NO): NO